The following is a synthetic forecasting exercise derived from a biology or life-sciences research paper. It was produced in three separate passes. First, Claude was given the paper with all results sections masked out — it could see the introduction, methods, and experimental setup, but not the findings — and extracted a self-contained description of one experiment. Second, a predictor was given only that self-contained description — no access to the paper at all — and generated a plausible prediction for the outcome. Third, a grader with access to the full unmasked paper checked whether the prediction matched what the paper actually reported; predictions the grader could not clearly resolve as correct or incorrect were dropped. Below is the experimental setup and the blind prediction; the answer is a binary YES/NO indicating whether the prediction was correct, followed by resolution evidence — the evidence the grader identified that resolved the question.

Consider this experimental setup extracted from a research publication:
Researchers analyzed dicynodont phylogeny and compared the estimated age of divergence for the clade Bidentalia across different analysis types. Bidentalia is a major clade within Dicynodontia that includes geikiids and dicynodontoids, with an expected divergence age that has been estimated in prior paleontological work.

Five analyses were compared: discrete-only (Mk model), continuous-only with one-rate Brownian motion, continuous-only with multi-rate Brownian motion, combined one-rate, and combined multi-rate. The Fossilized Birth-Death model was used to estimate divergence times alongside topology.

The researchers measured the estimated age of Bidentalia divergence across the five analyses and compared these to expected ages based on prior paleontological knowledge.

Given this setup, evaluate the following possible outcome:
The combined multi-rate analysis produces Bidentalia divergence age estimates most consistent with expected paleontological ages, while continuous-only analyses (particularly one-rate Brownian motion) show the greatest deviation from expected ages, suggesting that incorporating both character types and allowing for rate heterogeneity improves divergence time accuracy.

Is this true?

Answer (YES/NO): NO